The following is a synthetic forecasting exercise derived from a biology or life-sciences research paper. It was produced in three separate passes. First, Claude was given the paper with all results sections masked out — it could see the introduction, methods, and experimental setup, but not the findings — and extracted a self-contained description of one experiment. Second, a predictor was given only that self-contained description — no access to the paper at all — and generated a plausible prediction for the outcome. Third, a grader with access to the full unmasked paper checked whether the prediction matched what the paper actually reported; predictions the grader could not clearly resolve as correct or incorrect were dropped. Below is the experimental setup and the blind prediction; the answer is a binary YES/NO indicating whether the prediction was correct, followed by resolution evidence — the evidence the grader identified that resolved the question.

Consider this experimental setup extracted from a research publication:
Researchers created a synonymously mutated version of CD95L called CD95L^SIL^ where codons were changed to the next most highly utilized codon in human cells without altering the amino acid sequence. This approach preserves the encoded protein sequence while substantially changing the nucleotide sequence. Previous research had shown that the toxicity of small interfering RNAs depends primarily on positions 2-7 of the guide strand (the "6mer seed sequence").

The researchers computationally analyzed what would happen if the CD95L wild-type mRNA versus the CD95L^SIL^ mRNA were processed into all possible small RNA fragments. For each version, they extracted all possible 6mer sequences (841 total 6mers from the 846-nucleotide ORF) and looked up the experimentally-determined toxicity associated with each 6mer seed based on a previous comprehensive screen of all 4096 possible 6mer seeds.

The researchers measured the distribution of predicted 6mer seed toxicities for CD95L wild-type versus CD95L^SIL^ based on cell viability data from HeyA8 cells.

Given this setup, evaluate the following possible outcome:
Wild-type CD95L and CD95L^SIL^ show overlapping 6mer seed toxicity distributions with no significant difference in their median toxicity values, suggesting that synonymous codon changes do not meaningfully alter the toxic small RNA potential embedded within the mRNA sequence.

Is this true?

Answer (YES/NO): YES